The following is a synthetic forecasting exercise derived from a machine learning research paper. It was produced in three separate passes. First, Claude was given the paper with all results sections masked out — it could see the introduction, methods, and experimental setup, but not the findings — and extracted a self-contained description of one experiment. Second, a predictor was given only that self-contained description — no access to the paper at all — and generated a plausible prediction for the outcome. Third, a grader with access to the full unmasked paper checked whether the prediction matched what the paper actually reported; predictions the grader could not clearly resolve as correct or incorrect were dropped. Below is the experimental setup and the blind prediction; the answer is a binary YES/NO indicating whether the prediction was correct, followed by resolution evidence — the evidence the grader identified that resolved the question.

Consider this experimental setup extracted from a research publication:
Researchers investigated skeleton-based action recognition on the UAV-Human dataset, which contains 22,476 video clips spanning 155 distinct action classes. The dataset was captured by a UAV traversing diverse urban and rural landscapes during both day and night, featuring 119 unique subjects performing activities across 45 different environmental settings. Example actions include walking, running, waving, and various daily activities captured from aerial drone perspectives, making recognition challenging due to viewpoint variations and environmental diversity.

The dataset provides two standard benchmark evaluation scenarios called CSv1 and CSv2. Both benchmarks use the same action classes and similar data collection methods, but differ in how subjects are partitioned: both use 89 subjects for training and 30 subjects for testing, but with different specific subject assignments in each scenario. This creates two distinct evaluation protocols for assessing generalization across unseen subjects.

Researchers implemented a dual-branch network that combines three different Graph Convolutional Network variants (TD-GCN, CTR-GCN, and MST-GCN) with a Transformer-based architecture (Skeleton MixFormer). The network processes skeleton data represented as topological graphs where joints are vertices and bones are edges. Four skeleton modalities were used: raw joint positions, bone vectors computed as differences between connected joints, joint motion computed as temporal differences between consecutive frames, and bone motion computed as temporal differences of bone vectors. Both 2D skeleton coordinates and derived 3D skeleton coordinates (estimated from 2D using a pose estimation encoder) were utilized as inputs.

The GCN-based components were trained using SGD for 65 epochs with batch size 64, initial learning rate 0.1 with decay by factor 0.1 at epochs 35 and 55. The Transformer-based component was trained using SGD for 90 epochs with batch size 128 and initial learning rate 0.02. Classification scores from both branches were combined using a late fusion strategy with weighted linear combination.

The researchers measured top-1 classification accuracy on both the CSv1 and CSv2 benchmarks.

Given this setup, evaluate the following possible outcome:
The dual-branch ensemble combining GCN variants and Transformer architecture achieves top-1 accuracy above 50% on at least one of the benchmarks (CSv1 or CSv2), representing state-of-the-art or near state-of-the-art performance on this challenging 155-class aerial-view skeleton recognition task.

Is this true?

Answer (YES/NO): YES